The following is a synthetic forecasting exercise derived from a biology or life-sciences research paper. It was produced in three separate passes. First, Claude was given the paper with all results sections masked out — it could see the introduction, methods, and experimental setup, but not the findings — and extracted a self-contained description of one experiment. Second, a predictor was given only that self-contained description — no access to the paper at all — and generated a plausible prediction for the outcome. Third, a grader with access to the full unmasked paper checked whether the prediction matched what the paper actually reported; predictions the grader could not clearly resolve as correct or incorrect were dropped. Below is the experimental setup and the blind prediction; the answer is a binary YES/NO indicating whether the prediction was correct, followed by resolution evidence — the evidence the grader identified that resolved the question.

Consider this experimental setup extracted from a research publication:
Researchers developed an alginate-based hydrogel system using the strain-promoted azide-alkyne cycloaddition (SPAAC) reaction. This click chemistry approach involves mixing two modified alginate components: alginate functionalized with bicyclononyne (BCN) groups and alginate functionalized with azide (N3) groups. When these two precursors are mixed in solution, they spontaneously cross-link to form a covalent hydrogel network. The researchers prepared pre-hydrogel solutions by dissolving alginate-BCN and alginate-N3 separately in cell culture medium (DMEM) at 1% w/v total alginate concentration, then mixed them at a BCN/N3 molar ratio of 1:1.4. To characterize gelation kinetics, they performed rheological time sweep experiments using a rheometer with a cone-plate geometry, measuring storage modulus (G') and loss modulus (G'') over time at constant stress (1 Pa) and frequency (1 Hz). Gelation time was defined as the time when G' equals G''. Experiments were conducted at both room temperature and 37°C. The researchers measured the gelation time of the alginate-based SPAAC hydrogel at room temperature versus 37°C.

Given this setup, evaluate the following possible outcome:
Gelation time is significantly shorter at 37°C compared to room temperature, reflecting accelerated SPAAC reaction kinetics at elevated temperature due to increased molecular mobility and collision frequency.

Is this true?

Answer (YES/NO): YES